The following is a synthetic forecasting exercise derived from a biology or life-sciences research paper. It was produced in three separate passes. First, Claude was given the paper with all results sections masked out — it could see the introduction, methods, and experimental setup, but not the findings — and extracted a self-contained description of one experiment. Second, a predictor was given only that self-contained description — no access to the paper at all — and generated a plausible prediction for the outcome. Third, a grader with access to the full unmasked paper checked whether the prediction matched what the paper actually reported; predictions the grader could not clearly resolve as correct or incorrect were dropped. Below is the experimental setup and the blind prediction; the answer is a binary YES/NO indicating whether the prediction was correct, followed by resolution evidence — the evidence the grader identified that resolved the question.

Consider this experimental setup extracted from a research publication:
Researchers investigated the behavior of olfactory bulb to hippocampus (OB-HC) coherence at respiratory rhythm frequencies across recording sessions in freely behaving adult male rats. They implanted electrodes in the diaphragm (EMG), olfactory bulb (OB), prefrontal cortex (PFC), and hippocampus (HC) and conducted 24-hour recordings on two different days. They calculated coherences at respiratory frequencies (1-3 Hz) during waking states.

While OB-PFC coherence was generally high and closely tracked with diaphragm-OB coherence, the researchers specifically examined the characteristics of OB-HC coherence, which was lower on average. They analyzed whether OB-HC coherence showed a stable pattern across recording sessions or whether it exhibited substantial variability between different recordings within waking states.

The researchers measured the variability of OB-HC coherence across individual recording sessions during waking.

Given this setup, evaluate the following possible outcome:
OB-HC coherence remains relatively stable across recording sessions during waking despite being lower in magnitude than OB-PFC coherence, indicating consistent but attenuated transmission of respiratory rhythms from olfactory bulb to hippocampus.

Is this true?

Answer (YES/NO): NO